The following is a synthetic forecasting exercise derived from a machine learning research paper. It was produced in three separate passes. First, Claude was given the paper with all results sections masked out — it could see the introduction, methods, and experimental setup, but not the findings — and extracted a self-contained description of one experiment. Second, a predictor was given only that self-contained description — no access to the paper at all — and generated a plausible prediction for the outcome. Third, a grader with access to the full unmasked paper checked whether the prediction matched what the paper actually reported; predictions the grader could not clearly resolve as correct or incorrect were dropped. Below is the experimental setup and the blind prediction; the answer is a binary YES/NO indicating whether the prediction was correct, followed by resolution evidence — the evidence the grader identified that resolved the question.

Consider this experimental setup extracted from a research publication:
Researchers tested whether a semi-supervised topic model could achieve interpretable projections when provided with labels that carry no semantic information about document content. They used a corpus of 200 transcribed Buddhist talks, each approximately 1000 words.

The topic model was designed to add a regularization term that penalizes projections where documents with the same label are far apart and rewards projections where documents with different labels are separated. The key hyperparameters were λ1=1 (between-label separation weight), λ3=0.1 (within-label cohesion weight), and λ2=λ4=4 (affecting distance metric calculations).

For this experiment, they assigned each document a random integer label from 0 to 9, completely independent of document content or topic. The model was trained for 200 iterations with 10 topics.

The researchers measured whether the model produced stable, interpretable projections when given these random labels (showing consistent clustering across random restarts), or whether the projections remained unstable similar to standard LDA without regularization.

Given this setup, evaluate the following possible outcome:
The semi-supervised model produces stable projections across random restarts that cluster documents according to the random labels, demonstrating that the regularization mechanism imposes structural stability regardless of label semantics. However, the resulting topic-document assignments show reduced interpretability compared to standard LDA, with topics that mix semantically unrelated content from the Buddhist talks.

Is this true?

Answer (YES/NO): NO